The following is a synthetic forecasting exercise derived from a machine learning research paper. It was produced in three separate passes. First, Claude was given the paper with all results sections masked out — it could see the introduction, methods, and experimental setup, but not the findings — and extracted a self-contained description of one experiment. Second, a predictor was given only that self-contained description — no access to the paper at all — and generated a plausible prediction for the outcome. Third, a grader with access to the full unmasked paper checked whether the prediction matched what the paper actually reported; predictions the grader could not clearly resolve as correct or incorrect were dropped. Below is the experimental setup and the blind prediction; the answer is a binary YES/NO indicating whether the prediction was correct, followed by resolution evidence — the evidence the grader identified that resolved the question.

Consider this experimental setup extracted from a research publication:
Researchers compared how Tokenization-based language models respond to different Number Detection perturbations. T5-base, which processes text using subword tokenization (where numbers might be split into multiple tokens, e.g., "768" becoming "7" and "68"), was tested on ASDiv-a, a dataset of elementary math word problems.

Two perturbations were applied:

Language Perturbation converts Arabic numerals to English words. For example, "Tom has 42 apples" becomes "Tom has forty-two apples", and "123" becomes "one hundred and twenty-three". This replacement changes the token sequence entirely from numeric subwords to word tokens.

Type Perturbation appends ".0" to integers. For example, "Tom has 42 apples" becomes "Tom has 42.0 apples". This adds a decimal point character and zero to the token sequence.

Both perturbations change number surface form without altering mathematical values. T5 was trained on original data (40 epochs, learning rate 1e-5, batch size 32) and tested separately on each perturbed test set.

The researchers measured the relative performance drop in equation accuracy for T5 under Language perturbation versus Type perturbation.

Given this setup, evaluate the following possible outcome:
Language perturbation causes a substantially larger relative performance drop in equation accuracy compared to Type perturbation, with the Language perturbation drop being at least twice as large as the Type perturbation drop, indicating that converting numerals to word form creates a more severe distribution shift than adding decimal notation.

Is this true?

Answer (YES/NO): NO